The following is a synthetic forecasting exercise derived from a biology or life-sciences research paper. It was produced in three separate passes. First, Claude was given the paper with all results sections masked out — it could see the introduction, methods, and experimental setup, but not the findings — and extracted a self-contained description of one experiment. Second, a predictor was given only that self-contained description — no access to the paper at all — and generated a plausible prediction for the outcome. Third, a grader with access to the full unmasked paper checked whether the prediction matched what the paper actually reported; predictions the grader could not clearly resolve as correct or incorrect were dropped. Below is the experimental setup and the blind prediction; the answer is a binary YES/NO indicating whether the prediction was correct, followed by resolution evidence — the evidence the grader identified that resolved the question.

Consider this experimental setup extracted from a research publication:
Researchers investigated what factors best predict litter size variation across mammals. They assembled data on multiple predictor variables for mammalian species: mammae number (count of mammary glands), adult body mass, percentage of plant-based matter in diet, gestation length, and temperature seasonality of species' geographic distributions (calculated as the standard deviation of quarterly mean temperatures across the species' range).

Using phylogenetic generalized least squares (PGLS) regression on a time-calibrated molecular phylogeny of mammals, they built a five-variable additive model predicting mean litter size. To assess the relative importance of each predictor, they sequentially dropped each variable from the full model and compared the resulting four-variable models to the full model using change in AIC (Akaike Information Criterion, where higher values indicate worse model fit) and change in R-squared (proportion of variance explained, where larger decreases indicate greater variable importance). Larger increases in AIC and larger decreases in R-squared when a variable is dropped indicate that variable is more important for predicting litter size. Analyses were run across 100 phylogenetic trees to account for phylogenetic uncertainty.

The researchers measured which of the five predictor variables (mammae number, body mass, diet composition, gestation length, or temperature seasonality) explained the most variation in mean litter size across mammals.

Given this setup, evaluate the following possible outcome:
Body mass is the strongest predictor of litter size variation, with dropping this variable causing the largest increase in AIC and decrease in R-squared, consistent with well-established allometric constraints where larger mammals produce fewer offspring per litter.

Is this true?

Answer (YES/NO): NO